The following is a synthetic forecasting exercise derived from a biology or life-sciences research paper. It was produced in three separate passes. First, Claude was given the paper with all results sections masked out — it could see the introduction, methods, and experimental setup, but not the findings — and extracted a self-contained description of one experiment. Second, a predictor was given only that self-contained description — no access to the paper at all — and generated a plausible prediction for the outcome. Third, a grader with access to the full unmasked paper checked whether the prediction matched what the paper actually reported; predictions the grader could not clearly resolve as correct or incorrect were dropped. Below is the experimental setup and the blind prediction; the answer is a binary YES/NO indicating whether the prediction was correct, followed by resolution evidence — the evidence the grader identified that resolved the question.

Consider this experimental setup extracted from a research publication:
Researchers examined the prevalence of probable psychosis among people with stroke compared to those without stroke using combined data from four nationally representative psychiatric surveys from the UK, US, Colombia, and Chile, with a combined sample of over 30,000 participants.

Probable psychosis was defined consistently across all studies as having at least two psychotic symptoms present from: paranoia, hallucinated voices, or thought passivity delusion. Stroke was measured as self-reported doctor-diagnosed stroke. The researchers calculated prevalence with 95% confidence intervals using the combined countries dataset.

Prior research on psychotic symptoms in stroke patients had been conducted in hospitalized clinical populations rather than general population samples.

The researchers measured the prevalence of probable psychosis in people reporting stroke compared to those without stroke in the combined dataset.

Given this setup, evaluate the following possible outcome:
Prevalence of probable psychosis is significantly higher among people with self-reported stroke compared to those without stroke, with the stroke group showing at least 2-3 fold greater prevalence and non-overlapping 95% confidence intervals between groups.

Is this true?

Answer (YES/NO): YES